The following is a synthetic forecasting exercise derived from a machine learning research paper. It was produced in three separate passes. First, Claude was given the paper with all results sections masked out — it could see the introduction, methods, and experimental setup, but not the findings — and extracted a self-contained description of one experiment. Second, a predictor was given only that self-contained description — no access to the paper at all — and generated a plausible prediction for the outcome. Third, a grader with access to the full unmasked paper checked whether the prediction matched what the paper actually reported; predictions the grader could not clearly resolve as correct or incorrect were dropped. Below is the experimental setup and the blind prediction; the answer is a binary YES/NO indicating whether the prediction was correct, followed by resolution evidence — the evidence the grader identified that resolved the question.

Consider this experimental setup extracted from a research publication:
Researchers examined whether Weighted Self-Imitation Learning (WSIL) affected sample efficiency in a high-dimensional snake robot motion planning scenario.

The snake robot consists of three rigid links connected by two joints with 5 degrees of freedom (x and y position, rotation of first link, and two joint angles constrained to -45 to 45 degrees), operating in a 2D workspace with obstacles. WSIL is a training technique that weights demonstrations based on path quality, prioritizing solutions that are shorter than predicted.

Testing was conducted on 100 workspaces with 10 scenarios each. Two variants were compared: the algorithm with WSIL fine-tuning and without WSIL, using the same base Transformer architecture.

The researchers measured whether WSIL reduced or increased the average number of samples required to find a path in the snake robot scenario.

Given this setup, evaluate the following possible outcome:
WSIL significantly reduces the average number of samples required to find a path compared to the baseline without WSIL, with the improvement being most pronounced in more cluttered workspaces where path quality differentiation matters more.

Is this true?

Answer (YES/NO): NO